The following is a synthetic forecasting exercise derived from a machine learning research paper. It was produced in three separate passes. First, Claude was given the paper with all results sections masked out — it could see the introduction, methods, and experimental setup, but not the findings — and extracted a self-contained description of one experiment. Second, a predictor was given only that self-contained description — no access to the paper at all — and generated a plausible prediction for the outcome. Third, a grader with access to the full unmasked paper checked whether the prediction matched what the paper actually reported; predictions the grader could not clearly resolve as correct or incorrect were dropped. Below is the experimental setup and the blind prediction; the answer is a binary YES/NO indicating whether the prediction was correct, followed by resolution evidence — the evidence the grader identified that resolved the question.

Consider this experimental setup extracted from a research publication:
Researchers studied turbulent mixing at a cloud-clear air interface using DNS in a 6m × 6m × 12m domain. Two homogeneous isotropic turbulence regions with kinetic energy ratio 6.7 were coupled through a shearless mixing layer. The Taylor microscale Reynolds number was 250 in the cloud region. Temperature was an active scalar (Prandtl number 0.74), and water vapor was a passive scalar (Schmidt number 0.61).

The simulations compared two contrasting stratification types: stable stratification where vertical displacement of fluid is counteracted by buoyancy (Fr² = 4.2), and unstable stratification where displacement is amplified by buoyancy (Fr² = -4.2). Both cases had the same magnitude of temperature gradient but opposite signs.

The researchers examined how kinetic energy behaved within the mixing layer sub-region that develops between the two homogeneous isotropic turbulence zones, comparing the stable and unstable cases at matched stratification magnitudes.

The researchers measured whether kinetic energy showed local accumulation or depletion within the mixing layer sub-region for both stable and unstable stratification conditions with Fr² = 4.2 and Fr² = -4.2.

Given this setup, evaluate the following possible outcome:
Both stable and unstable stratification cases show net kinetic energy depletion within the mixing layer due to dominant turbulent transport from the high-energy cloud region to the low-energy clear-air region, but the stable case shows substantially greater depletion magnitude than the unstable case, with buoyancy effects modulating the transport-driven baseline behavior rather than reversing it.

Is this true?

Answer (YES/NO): NO